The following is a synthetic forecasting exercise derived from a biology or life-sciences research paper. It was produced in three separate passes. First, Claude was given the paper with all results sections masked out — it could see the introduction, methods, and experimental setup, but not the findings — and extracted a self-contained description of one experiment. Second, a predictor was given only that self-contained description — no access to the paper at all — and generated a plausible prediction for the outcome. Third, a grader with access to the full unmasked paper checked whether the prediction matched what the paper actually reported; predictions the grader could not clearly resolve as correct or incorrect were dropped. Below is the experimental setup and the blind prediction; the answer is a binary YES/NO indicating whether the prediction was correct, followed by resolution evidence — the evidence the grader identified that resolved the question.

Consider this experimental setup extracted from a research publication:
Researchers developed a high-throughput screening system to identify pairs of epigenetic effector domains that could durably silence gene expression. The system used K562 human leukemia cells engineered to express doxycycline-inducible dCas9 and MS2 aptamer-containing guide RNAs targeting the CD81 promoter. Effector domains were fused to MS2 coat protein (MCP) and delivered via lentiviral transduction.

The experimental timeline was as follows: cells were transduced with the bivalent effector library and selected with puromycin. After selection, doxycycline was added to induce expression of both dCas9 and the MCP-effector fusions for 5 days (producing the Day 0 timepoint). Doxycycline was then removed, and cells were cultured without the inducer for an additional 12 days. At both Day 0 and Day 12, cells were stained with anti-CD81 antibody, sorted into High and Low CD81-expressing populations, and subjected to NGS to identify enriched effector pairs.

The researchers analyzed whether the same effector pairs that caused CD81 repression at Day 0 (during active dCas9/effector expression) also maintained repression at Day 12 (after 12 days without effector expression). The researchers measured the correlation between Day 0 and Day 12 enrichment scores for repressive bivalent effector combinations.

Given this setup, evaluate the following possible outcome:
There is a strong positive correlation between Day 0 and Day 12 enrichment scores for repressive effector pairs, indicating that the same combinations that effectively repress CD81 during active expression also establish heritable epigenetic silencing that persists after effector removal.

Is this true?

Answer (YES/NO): NO